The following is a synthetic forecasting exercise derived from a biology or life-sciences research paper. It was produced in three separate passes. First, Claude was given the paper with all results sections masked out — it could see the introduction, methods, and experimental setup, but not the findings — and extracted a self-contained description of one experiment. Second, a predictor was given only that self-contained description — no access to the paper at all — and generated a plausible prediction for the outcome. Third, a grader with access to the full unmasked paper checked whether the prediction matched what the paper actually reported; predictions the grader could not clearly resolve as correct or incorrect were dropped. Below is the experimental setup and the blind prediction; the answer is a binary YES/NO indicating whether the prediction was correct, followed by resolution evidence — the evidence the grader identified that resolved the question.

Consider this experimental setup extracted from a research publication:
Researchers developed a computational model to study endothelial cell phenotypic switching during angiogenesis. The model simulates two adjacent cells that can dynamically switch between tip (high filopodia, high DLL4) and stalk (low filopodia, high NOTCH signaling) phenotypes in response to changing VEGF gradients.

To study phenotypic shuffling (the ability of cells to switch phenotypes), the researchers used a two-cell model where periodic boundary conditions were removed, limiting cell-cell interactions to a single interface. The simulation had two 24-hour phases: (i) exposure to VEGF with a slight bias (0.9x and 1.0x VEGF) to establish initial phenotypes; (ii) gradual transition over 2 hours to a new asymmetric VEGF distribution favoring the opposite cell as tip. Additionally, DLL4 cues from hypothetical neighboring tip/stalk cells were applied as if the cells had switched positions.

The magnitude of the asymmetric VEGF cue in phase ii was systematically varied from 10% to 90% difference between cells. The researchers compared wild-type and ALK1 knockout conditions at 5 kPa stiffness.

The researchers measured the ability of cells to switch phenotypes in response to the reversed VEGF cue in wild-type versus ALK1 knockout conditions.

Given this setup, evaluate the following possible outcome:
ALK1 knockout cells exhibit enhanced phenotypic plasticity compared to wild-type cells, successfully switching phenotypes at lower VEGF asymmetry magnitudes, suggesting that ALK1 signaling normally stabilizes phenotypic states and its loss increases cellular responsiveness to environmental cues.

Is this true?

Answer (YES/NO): NO